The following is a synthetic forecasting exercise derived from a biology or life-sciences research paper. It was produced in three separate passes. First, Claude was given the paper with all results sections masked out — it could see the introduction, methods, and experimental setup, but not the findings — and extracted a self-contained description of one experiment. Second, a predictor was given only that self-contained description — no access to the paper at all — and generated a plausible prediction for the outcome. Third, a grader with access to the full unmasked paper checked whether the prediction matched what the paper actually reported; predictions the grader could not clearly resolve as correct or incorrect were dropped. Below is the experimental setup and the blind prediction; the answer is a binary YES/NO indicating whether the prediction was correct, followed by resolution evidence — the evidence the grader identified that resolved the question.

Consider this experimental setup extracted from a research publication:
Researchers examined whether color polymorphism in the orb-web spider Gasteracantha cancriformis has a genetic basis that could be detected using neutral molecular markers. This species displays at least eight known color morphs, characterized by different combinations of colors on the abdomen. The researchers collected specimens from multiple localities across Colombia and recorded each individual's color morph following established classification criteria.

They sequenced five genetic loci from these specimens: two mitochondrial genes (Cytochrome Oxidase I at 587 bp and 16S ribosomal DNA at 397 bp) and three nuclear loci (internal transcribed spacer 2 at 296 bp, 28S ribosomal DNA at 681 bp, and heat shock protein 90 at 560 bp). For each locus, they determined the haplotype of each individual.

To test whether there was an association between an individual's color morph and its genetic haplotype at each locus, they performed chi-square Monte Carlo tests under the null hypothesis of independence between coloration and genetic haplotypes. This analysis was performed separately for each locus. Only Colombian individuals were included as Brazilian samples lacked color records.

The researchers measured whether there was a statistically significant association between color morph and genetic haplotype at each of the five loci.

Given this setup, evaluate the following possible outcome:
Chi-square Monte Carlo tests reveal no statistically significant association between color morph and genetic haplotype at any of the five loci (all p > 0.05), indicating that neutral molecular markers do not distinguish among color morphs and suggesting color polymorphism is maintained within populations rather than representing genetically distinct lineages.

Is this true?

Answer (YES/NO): YES